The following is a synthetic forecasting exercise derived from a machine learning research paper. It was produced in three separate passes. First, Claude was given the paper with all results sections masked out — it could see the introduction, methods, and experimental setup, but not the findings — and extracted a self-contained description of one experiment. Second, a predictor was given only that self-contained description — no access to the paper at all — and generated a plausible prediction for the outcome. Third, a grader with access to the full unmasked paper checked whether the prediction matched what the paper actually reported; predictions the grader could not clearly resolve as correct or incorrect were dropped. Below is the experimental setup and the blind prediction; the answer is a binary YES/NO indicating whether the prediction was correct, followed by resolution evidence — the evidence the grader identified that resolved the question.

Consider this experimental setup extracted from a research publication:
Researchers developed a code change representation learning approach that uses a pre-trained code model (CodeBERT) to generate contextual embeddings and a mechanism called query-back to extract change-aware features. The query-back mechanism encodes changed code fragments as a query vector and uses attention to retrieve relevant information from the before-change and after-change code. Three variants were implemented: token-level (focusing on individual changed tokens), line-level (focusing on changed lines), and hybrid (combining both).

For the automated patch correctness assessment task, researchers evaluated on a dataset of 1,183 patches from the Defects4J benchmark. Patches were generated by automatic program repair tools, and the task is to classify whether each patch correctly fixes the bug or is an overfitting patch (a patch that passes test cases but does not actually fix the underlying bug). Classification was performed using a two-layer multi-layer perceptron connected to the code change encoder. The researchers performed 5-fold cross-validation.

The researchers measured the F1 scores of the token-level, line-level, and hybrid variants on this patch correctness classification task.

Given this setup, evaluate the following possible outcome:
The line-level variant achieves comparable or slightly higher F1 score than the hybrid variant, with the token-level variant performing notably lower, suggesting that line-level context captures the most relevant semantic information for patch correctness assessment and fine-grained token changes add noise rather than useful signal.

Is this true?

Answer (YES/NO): NO